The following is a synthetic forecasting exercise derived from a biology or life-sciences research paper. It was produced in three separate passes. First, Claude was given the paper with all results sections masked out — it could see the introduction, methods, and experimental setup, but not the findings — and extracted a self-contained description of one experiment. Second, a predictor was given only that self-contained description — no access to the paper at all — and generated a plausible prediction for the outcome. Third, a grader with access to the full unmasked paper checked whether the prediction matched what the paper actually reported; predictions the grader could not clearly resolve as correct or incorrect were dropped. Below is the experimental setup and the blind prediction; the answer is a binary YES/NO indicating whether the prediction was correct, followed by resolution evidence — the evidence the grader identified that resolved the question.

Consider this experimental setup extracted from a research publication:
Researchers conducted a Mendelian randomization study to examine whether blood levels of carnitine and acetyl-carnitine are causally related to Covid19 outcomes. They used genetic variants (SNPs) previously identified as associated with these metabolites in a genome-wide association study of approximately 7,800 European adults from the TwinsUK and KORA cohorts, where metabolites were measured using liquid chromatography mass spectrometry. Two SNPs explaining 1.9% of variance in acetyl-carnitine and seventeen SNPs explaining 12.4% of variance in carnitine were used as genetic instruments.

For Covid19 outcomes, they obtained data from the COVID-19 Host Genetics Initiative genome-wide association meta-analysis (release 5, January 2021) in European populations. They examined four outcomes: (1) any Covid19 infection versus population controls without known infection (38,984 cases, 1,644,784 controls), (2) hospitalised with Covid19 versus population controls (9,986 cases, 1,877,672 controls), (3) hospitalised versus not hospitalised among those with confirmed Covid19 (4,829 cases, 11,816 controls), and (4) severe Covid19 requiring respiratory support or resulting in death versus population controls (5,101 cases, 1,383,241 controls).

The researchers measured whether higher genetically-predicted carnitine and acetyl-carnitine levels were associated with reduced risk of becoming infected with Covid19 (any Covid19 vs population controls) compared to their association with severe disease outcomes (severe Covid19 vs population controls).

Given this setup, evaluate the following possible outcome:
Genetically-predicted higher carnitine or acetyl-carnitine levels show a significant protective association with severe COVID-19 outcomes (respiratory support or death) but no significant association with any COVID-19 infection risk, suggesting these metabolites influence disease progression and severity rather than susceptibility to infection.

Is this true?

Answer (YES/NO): NO